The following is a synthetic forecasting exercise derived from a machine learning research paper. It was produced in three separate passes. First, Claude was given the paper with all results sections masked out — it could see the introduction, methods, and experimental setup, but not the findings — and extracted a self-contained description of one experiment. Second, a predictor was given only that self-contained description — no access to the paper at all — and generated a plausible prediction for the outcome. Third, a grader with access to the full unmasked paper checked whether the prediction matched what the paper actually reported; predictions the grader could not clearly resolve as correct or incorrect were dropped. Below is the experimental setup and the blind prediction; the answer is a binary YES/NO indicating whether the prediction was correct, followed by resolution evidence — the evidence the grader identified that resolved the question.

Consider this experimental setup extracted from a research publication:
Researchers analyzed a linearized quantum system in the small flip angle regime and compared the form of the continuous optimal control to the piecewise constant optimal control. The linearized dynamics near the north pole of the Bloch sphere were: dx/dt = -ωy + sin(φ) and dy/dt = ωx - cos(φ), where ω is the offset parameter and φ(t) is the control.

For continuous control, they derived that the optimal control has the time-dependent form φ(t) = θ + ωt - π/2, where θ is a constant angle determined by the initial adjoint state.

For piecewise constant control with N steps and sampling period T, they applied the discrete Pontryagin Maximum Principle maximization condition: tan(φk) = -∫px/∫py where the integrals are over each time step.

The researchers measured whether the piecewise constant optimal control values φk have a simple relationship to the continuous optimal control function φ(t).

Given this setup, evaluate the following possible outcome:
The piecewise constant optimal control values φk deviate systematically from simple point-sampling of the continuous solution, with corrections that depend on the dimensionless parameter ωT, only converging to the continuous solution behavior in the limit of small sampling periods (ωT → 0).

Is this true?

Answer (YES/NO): NO